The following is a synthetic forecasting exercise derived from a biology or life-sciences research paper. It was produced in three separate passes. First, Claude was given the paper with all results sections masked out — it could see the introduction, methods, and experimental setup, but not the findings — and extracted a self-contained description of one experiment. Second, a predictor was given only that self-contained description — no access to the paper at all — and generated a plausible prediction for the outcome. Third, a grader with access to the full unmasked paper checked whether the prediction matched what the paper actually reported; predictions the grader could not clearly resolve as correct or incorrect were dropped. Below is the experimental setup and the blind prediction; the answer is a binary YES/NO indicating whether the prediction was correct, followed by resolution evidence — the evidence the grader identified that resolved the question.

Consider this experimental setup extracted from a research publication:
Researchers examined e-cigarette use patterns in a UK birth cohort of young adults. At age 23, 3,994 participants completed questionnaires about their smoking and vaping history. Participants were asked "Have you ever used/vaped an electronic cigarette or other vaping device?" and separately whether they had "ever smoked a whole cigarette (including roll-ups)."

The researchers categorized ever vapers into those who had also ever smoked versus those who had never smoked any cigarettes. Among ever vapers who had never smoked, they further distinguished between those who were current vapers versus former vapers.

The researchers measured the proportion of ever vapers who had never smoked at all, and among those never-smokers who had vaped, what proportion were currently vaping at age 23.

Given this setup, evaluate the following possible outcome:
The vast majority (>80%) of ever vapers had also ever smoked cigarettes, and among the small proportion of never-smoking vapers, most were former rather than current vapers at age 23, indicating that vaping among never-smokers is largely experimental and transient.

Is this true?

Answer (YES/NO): YES